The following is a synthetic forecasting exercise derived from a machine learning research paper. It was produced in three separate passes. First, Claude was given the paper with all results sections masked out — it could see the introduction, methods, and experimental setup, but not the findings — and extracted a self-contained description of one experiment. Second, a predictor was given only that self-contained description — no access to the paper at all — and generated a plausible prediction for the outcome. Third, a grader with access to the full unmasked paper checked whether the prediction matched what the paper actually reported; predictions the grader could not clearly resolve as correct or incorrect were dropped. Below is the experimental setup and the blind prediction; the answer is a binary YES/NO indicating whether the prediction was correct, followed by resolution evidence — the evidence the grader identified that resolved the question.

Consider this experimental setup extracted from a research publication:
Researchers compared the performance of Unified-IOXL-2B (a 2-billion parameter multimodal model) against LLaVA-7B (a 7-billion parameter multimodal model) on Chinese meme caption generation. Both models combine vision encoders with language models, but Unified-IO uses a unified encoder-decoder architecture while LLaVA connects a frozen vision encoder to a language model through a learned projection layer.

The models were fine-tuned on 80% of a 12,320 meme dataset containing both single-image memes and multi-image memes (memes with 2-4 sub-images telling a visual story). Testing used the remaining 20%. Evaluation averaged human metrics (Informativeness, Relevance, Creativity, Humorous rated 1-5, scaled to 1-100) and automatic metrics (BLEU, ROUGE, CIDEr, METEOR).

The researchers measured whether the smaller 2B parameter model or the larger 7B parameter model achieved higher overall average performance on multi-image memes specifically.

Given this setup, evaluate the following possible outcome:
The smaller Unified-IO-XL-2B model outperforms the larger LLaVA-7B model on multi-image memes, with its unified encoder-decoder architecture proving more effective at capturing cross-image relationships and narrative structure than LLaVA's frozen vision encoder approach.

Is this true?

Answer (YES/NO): NO